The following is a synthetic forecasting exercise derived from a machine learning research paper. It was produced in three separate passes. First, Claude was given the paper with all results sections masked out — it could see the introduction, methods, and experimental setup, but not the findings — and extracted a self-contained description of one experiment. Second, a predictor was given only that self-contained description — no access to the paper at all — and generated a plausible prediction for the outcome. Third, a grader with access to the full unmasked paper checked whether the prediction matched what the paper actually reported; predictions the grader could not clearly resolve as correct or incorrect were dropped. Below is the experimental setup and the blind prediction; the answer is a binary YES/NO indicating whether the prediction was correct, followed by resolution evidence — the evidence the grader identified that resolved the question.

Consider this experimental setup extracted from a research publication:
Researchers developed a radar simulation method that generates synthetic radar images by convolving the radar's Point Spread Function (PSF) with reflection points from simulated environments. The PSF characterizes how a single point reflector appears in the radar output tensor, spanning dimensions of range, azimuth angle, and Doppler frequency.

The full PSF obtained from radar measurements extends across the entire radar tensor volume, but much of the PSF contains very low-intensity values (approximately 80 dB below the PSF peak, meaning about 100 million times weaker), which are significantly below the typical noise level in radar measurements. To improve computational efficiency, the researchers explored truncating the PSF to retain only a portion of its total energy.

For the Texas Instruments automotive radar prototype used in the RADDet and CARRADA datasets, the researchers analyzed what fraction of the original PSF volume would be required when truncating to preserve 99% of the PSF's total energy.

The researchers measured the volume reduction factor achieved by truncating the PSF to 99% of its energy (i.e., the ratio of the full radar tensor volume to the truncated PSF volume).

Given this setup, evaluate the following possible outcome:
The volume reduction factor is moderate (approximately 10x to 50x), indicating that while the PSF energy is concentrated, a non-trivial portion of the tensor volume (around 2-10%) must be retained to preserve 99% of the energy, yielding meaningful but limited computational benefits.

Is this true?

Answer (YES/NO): NO